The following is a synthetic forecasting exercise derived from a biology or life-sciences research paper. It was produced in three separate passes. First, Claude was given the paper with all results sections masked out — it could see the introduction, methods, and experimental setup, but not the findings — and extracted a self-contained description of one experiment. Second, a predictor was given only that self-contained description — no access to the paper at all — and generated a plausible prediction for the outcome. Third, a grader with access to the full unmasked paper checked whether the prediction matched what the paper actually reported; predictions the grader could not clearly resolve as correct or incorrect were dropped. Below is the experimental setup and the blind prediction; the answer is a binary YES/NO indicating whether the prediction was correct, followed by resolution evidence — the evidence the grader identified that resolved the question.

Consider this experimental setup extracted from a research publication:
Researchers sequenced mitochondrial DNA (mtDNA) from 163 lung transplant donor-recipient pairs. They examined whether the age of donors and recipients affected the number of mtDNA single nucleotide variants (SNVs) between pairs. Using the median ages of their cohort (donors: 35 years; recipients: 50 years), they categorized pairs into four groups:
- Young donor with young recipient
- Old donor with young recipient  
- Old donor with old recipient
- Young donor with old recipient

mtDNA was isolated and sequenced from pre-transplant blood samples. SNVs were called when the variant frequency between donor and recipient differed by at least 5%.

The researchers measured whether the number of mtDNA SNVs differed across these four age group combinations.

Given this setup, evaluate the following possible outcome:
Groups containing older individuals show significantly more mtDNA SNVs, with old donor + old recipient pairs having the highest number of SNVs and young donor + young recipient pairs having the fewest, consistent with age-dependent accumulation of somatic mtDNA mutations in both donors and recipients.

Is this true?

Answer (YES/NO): NO